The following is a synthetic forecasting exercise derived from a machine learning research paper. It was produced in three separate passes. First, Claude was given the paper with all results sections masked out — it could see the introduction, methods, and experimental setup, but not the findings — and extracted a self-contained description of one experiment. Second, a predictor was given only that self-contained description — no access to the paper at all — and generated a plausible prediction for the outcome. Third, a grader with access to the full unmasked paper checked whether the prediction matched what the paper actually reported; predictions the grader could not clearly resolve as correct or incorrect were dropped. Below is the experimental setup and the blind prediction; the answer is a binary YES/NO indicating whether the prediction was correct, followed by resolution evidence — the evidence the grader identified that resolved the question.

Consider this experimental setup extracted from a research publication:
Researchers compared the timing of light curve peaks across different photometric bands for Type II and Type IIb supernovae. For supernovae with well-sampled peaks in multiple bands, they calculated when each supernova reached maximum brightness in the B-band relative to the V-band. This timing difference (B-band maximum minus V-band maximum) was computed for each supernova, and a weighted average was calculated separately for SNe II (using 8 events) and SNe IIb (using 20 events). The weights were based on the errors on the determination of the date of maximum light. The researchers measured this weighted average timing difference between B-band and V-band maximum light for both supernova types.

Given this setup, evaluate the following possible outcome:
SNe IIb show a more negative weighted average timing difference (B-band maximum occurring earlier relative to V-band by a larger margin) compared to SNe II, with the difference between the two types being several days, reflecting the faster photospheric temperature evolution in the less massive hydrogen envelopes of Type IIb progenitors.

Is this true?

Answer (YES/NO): NO